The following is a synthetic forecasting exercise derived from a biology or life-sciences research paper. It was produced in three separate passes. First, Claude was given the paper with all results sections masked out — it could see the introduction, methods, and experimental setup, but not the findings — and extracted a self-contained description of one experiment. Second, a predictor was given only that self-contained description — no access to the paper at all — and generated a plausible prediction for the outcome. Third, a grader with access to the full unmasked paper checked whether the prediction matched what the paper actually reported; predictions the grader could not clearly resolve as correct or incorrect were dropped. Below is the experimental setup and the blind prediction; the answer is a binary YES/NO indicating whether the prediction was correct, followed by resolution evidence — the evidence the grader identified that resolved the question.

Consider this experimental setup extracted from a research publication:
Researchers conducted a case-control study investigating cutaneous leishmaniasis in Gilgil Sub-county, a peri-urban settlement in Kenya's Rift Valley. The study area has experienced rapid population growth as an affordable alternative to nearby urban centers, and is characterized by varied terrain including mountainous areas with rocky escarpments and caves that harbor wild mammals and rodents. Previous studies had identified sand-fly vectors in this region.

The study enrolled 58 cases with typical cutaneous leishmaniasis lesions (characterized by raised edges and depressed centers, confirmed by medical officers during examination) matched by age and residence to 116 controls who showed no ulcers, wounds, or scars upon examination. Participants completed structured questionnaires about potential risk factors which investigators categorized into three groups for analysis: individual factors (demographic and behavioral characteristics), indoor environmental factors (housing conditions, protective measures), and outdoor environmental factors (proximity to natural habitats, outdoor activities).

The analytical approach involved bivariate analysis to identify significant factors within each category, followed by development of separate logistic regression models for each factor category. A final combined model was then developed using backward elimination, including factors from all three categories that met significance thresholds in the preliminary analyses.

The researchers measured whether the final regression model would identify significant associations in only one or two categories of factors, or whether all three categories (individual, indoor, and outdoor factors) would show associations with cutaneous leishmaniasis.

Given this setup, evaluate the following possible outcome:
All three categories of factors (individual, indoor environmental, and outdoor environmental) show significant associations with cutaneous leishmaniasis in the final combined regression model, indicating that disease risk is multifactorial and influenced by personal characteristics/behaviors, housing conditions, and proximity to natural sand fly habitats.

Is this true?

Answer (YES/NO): YES